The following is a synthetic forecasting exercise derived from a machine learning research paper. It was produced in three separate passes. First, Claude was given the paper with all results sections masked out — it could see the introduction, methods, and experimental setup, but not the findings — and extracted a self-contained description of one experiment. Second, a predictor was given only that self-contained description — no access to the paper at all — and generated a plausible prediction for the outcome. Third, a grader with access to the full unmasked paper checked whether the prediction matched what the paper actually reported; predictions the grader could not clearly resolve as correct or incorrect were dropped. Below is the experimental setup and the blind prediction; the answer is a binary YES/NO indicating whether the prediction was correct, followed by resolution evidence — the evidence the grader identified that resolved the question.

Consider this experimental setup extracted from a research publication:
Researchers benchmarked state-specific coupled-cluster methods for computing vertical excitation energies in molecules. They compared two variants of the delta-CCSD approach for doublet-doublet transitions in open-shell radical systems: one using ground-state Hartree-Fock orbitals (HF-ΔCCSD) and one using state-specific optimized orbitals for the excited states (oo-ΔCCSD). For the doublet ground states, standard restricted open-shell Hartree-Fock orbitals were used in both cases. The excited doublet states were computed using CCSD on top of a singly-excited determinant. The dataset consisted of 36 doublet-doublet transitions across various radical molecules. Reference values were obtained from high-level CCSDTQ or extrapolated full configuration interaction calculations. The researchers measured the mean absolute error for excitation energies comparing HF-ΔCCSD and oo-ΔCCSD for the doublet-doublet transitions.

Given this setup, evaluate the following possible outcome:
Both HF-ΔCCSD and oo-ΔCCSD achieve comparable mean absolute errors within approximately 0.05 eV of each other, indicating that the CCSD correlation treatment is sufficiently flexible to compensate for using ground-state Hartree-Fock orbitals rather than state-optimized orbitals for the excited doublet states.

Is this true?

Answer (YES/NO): YES